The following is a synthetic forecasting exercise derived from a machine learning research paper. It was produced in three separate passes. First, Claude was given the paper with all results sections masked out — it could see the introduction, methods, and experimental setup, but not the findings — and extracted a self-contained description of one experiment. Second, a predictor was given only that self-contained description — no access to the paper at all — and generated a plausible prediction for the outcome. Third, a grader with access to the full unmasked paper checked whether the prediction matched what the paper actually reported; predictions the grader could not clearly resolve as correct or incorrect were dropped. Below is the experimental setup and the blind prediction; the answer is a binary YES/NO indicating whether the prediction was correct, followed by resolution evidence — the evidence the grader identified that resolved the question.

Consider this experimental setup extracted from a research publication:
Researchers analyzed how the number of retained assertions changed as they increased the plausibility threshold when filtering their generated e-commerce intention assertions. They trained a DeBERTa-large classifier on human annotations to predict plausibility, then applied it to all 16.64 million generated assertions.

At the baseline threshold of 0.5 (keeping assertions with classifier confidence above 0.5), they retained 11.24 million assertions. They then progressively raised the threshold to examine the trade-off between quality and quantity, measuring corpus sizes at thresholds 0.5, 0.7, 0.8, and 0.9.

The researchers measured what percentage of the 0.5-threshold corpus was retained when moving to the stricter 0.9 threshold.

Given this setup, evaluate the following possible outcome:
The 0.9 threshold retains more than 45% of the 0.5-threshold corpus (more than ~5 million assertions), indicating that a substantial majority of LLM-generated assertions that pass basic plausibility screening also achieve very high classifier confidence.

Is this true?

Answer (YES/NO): YES